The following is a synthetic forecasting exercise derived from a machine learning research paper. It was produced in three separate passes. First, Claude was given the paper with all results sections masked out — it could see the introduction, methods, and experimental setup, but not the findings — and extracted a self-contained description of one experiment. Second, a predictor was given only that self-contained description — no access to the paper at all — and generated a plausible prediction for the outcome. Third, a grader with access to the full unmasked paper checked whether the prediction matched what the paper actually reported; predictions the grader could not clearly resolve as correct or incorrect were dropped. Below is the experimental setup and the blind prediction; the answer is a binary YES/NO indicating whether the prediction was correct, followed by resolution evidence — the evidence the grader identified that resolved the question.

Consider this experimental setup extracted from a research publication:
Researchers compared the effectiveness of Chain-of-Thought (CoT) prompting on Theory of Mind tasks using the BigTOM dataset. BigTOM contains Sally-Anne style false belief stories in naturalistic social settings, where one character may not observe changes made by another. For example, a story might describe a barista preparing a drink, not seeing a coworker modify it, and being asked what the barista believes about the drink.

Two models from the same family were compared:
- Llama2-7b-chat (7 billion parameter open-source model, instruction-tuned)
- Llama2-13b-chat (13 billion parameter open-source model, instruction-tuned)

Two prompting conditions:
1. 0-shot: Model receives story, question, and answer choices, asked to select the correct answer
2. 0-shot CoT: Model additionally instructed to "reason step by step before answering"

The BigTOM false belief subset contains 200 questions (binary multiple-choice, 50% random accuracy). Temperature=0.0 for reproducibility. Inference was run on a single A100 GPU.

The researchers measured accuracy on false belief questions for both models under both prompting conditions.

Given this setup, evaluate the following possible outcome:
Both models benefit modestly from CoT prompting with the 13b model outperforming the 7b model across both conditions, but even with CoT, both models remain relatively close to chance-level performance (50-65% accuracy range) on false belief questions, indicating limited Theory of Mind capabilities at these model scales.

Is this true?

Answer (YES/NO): NO